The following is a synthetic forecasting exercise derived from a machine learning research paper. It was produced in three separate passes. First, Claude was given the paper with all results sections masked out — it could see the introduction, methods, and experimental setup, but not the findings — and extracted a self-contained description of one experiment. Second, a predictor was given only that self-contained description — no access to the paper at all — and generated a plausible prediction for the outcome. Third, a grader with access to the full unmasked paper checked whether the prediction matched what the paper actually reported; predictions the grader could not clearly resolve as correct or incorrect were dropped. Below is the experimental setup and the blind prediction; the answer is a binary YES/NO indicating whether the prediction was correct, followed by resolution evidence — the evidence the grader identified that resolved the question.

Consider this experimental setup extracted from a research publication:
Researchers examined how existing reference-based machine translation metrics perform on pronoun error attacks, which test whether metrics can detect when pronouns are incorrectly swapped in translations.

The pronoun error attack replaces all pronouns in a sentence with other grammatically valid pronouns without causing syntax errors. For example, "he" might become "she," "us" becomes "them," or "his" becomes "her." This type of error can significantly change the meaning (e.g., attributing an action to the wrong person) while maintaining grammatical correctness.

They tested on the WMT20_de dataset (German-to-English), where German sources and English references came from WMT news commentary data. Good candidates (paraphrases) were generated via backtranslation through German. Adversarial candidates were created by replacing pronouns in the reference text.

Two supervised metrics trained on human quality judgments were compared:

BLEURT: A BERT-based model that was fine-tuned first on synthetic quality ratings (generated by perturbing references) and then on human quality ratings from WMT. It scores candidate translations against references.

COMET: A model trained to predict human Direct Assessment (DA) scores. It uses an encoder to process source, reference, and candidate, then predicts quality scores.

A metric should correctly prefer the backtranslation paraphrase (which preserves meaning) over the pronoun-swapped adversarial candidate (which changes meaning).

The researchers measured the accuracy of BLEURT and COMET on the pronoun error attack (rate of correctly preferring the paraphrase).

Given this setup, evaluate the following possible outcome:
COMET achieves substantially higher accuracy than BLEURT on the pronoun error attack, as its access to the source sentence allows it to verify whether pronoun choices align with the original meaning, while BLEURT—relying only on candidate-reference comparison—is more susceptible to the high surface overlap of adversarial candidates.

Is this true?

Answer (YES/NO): NO